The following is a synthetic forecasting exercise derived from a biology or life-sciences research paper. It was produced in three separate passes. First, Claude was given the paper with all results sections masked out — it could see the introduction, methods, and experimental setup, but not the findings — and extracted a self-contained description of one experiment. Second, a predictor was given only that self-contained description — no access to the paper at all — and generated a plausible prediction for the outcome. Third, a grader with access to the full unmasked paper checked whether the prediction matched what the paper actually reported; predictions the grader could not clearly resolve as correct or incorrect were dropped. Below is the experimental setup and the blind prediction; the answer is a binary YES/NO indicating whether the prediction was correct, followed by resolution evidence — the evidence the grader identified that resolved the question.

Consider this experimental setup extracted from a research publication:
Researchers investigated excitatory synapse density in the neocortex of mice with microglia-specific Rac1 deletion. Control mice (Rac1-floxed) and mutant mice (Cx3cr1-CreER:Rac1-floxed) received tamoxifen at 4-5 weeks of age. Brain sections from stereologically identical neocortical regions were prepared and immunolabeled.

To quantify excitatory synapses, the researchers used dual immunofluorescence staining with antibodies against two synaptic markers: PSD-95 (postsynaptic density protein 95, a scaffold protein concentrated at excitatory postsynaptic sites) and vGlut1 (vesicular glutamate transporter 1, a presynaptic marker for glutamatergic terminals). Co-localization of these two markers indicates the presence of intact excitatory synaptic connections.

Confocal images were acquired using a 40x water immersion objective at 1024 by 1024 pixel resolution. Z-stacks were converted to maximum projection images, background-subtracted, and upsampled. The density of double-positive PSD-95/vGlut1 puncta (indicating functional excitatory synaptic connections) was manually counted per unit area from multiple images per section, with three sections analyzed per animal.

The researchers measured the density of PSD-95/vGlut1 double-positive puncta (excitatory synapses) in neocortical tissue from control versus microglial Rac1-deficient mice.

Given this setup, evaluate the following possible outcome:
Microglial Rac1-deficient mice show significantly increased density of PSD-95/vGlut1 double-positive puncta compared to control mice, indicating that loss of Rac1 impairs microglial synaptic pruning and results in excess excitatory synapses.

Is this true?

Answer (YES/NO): NO